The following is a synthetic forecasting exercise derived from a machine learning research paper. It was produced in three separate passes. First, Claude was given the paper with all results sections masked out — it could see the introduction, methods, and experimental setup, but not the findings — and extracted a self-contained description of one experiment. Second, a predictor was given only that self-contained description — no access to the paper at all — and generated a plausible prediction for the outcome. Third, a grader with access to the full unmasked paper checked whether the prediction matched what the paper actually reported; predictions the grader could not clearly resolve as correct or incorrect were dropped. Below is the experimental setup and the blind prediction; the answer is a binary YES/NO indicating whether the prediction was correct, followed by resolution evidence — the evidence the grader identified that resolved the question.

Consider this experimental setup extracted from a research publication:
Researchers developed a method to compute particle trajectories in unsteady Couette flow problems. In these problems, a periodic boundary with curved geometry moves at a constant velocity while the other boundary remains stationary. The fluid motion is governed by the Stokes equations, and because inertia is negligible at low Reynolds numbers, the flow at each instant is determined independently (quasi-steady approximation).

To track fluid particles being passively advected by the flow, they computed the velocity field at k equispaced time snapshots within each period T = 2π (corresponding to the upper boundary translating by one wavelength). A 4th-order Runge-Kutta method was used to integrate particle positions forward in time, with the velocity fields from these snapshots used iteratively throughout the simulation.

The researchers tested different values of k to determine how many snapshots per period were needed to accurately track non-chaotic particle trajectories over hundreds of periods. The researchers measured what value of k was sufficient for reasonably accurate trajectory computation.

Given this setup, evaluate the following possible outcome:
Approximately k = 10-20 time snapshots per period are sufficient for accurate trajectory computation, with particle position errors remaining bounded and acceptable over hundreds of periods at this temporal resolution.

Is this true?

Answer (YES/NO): NO